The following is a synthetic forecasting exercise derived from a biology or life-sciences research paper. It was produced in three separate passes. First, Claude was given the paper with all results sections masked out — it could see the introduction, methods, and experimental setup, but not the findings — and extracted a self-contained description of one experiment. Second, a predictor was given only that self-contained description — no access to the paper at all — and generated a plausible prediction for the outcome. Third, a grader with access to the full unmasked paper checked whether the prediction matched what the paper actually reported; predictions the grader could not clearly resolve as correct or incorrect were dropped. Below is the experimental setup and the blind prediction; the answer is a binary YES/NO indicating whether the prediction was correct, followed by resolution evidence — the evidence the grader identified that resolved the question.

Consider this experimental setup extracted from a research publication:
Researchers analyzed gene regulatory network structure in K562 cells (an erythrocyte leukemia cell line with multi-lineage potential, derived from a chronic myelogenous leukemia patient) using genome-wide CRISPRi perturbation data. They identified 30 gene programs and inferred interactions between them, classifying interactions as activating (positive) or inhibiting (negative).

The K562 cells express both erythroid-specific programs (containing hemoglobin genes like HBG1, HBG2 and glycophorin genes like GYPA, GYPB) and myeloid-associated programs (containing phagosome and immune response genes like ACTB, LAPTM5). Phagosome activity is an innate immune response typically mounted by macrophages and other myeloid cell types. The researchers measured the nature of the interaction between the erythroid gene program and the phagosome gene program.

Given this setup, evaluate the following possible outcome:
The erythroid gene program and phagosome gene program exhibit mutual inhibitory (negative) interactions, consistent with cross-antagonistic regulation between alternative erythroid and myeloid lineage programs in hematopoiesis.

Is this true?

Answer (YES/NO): YES